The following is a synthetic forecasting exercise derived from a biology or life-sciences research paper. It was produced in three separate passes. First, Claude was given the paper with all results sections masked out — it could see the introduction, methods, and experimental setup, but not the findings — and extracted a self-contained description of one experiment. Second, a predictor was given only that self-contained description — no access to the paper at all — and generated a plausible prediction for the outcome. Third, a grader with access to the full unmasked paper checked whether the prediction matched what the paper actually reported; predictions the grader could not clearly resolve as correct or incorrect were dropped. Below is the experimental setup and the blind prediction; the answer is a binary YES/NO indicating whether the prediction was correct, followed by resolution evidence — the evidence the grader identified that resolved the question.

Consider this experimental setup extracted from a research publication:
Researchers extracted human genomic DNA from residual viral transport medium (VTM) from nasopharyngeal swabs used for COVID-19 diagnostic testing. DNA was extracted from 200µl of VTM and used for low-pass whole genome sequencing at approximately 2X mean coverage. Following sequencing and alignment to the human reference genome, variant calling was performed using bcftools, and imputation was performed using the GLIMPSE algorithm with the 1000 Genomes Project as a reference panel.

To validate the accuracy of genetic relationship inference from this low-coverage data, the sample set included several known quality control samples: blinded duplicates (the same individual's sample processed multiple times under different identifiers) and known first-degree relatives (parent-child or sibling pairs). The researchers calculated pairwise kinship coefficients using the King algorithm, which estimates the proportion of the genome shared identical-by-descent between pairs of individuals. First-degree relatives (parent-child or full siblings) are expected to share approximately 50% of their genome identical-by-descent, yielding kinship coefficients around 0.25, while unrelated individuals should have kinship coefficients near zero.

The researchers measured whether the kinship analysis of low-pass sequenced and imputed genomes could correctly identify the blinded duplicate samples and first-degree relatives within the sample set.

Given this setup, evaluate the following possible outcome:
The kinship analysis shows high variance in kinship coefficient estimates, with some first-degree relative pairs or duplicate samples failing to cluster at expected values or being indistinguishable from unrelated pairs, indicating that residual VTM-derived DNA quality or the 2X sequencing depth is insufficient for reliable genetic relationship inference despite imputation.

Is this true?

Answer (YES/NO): NO